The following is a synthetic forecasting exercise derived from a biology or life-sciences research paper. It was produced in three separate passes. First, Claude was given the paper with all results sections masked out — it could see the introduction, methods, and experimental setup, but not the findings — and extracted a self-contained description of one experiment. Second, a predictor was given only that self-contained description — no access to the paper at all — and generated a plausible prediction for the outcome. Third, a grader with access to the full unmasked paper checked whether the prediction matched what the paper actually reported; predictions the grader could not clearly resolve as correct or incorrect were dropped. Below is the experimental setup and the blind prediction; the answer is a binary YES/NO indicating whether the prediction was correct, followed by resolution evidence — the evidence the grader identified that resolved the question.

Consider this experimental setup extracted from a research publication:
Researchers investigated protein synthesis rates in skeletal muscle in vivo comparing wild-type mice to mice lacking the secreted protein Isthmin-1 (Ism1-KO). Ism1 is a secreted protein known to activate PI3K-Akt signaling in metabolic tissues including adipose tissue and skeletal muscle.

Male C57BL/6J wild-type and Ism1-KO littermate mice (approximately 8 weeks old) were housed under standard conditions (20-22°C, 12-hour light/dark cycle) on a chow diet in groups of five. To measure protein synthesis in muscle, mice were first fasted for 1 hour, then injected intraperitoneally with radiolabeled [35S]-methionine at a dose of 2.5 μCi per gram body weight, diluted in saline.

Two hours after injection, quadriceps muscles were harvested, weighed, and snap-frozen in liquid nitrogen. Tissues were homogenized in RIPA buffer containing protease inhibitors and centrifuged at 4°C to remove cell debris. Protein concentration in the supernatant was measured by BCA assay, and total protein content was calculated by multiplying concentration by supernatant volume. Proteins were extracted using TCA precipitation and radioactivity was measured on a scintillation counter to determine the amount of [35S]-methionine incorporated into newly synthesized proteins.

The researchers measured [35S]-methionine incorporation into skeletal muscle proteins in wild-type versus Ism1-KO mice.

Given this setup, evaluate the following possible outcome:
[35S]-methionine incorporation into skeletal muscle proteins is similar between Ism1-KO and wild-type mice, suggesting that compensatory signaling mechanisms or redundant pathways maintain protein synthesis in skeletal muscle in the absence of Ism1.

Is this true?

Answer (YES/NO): NO